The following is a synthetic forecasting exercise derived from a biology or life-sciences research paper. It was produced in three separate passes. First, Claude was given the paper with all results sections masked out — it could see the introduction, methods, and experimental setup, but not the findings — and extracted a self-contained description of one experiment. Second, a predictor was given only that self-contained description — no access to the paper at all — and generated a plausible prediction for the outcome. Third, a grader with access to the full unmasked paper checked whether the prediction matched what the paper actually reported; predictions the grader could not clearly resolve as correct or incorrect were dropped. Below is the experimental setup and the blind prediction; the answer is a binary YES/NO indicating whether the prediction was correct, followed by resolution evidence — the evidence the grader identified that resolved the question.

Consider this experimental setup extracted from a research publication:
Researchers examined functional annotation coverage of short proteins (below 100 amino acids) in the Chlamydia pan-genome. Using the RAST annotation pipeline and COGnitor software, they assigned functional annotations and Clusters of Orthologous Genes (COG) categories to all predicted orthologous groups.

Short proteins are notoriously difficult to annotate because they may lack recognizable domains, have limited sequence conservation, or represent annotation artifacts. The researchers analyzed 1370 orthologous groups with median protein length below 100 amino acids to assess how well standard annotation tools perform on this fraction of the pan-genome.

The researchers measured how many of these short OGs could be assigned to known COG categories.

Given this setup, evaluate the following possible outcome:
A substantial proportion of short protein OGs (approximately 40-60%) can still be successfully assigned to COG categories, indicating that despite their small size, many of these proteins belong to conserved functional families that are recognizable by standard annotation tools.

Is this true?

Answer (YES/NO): NO